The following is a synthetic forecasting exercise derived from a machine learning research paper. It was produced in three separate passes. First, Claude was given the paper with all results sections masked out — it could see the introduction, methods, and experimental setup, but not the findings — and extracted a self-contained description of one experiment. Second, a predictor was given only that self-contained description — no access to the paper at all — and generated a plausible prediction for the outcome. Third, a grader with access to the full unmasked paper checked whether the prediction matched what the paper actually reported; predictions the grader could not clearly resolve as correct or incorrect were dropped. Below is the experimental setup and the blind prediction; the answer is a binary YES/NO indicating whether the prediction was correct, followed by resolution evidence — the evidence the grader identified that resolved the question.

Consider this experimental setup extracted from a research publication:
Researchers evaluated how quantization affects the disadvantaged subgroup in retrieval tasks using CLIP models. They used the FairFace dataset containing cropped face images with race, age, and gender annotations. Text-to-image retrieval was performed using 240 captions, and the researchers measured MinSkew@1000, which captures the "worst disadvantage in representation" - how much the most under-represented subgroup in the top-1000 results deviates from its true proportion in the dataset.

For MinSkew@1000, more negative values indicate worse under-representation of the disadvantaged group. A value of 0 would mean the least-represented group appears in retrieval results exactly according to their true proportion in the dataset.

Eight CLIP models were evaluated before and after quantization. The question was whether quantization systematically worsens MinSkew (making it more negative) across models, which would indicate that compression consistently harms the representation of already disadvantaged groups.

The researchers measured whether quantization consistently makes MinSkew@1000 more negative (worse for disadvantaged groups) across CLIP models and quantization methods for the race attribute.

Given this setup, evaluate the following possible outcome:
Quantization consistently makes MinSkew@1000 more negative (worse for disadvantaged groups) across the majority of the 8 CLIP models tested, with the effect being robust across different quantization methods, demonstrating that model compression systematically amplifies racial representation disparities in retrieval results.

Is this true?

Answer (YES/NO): NO